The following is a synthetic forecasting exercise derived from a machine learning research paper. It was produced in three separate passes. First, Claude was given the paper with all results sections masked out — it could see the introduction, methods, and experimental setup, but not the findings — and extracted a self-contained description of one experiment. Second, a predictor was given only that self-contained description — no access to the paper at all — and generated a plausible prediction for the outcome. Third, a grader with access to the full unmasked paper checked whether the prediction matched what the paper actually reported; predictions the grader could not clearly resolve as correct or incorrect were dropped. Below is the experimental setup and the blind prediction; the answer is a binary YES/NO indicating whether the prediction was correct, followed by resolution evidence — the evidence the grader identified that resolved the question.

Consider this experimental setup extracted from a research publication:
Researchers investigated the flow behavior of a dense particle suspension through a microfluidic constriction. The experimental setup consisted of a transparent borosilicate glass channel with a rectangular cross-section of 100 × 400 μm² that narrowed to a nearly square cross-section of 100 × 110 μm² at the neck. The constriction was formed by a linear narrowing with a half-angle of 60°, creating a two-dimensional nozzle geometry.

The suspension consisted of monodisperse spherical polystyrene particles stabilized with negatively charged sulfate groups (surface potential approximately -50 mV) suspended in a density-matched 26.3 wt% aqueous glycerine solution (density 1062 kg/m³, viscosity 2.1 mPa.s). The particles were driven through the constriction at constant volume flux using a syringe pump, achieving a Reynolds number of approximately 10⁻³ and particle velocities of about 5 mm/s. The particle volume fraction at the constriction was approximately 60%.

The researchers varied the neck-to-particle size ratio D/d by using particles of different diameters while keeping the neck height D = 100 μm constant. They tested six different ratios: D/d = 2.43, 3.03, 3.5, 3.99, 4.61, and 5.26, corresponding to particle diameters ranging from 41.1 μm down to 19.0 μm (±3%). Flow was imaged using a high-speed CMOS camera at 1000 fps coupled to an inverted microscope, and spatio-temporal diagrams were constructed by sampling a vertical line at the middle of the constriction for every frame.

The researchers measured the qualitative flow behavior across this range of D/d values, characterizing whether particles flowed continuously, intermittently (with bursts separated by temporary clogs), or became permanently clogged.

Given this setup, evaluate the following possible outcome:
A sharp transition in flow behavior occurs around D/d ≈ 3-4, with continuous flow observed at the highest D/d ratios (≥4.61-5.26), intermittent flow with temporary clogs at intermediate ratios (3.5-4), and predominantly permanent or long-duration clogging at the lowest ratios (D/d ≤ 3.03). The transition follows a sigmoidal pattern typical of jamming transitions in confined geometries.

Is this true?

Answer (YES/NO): NO